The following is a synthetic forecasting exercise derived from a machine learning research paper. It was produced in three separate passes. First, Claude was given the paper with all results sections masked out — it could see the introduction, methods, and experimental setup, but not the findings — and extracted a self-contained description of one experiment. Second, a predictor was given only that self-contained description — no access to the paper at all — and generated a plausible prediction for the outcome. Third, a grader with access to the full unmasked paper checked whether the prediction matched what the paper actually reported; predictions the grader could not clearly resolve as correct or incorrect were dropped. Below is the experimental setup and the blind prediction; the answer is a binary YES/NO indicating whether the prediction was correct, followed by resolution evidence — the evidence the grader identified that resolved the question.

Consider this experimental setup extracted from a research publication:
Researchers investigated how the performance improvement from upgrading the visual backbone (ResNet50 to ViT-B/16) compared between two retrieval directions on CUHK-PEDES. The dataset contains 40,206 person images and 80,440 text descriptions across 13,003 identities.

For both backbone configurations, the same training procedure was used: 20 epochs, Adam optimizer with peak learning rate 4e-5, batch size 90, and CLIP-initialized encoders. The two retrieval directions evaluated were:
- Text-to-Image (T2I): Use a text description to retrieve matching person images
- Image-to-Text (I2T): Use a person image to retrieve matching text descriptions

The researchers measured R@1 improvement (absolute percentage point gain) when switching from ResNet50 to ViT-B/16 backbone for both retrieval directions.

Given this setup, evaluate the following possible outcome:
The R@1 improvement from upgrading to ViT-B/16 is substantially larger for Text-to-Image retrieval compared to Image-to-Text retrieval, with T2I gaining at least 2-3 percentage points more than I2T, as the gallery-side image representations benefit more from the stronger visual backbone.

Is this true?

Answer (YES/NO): NO